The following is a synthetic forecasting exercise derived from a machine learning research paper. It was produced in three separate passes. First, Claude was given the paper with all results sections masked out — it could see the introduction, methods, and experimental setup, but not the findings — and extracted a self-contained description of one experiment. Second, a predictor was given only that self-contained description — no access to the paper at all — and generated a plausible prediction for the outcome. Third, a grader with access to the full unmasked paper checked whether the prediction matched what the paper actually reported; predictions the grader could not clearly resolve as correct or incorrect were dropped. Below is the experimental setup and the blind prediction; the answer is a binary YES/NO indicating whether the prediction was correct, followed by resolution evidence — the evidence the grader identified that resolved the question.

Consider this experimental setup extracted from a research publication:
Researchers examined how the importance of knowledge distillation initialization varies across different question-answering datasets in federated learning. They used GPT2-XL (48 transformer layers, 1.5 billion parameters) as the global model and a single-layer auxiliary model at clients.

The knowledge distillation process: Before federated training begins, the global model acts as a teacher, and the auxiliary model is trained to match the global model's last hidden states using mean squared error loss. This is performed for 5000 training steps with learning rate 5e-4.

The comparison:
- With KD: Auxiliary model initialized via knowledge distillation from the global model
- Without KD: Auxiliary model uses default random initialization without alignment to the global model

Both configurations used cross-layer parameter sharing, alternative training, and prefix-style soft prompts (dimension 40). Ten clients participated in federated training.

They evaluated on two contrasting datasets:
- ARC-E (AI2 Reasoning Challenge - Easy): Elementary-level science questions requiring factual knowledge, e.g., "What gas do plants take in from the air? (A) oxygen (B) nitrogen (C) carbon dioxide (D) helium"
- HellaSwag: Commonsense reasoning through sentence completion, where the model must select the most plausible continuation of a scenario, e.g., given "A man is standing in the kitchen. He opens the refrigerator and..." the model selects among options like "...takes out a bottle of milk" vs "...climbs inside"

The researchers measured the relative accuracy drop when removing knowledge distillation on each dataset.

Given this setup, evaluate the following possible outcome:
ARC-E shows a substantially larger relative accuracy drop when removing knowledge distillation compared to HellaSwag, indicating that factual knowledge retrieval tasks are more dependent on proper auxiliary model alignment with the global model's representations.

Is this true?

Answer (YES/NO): YES